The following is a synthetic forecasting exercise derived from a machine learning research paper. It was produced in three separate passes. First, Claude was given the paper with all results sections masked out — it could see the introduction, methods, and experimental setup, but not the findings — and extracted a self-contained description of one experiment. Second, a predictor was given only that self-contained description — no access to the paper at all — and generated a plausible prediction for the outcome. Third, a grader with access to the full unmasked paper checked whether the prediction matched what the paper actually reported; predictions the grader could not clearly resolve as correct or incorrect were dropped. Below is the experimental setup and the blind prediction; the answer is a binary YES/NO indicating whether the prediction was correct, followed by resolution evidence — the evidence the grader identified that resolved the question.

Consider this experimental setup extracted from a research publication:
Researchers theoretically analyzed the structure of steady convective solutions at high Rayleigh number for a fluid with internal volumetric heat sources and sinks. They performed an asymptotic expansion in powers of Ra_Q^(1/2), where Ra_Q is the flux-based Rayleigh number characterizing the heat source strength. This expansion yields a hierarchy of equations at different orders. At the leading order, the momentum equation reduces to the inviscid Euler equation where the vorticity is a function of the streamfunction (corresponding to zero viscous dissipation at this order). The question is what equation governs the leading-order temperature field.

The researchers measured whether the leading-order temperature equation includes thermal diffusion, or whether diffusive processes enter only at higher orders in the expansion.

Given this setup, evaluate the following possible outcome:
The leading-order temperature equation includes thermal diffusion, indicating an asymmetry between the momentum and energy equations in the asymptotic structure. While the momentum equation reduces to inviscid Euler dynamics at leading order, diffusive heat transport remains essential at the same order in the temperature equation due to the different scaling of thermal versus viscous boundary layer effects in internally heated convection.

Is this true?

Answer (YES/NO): NO